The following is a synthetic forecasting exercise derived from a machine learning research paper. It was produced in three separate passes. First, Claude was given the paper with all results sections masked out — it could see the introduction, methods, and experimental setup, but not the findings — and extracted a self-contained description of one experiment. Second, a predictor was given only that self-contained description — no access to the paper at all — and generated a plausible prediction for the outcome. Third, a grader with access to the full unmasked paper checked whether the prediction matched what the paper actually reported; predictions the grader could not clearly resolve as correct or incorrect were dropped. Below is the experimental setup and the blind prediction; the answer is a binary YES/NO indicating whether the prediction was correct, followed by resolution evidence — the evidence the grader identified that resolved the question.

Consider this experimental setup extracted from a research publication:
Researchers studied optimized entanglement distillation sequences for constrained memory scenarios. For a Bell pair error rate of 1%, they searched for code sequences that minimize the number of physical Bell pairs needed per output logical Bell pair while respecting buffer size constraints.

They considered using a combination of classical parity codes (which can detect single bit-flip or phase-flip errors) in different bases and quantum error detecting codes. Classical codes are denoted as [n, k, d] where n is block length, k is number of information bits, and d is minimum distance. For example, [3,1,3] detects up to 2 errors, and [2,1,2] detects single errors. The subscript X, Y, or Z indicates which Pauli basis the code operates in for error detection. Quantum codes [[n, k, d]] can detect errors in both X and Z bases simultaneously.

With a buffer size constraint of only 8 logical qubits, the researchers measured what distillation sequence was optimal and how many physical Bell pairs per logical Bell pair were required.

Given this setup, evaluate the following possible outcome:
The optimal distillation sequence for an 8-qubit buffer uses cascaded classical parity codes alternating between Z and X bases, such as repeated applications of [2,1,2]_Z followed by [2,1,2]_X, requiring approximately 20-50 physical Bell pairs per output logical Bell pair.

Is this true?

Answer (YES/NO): NO